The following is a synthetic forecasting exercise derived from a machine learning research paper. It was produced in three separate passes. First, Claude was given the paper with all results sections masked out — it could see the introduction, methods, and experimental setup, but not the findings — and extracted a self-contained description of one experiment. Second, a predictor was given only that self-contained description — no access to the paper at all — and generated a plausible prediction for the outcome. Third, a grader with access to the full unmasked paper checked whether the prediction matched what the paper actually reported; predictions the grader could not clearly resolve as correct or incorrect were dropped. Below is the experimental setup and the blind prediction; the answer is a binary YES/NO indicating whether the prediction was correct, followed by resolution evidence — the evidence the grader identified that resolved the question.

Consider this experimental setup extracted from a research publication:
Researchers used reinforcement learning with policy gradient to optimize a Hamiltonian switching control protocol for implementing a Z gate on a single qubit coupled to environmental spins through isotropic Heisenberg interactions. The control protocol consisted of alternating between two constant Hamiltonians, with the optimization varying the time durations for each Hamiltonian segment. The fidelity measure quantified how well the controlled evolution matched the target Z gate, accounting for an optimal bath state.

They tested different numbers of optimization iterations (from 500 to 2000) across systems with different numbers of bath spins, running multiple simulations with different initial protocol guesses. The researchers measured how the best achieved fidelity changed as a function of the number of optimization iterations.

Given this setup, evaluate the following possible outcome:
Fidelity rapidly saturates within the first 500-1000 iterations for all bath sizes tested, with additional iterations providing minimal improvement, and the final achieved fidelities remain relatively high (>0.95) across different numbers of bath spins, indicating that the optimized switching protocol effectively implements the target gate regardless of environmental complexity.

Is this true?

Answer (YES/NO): NO